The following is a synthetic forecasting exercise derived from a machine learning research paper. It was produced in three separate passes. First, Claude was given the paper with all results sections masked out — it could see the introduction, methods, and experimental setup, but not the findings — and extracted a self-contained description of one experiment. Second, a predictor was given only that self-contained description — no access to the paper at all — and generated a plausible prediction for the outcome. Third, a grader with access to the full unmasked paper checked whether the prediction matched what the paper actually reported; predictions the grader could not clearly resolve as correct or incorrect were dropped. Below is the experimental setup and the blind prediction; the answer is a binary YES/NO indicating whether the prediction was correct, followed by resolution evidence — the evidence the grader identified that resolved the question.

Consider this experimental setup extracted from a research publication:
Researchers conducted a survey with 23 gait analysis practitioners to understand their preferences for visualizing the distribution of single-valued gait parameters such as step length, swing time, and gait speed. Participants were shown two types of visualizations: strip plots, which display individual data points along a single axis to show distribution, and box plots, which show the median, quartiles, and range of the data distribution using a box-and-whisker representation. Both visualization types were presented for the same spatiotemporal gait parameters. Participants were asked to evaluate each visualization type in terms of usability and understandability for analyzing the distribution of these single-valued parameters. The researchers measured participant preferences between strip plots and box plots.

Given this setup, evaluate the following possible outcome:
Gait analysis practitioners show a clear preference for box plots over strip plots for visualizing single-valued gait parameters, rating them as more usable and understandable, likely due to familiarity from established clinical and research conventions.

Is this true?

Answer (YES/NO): YES